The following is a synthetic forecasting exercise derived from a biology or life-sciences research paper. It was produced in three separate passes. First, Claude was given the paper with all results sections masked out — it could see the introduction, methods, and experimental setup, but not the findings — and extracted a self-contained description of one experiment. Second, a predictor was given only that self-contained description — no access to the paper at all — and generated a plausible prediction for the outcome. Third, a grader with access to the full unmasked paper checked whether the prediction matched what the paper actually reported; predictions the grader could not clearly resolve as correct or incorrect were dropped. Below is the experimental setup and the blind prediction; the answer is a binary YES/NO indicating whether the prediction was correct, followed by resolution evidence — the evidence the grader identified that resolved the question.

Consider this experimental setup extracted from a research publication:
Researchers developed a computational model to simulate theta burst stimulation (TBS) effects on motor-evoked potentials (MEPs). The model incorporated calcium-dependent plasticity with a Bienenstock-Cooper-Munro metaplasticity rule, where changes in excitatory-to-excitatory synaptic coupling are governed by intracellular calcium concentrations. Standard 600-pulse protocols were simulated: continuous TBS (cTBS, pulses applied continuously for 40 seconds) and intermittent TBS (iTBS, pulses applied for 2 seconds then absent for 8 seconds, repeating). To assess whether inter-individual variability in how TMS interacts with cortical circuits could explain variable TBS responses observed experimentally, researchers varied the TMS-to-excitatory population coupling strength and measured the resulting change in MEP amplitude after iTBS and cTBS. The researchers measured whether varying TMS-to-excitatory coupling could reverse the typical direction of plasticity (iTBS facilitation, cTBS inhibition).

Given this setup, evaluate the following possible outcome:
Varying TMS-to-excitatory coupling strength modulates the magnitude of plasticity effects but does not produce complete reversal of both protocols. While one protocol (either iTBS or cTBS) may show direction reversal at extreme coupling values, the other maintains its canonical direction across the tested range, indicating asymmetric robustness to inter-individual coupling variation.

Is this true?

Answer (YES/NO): NO